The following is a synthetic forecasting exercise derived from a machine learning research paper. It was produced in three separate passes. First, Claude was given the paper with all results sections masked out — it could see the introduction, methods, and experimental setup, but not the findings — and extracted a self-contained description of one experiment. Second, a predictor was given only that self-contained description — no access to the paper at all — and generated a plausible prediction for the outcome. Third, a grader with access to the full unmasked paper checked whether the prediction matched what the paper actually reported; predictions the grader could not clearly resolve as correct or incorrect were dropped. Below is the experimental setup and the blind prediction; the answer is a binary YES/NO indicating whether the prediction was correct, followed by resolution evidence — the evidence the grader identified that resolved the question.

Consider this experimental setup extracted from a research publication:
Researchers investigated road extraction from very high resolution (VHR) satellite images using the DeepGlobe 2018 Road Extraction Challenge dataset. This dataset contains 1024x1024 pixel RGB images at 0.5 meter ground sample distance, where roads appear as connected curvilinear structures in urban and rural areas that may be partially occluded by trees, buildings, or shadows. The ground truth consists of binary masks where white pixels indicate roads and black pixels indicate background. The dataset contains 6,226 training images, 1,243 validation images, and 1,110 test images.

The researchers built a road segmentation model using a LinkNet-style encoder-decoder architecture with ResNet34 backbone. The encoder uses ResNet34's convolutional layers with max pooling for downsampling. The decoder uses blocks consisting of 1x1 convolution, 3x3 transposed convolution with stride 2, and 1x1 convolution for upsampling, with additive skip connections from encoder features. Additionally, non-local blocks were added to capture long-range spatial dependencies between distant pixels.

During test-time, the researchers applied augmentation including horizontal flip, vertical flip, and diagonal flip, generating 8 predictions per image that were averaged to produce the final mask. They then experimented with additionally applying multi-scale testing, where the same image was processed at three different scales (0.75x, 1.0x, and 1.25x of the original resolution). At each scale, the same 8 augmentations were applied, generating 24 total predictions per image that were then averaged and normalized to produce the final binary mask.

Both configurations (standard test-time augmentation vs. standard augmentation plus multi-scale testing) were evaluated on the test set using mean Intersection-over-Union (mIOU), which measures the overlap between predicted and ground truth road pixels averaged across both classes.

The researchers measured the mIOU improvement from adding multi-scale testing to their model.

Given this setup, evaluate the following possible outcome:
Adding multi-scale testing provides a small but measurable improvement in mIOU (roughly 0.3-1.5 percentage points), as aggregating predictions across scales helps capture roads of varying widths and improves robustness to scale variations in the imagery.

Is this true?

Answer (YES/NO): YES